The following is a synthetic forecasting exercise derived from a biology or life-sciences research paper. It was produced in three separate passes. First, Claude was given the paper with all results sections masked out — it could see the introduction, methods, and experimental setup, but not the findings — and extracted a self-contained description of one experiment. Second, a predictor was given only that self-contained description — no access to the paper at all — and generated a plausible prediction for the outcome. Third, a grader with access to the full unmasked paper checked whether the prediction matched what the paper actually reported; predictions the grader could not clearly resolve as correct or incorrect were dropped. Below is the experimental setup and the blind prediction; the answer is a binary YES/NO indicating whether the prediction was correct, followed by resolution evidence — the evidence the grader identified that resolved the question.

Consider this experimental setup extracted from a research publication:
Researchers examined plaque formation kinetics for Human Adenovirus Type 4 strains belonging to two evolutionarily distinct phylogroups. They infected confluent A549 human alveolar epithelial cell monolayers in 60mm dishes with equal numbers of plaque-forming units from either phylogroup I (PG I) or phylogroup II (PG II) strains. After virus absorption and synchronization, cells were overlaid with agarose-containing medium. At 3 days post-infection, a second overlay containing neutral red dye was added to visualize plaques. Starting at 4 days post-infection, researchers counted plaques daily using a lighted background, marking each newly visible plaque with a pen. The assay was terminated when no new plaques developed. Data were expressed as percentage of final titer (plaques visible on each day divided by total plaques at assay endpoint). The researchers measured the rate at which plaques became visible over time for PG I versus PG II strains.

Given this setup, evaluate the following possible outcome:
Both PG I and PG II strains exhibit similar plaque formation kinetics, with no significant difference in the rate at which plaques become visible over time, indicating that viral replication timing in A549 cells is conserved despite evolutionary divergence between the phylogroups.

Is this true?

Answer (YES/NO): NO